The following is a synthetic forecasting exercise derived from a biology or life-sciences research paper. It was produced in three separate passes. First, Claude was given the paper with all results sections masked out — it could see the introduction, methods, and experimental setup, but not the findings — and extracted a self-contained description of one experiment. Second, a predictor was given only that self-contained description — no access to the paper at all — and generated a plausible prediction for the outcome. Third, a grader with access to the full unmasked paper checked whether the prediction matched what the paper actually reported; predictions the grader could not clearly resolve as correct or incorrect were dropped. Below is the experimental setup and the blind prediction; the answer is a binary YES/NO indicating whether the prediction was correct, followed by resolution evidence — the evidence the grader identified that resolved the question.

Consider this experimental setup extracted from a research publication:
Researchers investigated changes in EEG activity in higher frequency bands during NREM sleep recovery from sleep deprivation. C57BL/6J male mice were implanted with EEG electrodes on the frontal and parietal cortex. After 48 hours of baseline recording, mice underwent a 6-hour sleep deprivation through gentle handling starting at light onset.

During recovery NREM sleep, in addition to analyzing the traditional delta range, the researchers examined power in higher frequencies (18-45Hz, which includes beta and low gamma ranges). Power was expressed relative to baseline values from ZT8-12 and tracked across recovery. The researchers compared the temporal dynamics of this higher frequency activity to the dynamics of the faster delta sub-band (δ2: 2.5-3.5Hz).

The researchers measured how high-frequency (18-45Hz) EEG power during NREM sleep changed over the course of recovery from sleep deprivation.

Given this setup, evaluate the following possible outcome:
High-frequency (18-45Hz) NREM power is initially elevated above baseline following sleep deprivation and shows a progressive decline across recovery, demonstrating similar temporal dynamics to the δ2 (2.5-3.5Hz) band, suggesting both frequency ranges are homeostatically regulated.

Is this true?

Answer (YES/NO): NO